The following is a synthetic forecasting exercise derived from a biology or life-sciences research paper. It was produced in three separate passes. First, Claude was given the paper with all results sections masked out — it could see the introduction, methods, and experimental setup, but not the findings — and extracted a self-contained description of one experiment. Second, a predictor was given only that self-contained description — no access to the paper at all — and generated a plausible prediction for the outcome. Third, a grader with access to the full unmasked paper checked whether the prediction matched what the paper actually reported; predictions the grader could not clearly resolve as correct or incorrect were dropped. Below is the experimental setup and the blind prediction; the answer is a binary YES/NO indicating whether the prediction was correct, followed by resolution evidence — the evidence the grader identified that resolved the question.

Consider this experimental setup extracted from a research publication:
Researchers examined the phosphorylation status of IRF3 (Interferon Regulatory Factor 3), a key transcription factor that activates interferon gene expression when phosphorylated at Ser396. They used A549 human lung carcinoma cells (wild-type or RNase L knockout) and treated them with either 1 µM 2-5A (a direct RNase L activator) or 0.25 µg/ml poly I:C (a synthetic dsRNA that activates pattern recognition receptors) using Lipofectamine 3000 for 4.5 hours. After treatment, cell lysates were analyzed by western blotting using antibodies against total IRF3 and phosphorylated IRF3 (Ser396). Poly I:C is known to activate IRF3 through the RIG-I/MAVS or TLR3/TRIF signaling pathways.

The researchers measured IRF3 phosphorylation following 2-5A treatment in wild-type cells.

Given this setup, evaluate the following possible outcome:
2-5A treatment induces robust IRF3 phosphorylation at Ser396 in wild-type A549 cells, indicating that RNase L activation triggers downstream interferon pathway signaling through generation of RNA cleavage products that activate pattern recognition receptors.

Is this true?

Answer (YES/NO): NO